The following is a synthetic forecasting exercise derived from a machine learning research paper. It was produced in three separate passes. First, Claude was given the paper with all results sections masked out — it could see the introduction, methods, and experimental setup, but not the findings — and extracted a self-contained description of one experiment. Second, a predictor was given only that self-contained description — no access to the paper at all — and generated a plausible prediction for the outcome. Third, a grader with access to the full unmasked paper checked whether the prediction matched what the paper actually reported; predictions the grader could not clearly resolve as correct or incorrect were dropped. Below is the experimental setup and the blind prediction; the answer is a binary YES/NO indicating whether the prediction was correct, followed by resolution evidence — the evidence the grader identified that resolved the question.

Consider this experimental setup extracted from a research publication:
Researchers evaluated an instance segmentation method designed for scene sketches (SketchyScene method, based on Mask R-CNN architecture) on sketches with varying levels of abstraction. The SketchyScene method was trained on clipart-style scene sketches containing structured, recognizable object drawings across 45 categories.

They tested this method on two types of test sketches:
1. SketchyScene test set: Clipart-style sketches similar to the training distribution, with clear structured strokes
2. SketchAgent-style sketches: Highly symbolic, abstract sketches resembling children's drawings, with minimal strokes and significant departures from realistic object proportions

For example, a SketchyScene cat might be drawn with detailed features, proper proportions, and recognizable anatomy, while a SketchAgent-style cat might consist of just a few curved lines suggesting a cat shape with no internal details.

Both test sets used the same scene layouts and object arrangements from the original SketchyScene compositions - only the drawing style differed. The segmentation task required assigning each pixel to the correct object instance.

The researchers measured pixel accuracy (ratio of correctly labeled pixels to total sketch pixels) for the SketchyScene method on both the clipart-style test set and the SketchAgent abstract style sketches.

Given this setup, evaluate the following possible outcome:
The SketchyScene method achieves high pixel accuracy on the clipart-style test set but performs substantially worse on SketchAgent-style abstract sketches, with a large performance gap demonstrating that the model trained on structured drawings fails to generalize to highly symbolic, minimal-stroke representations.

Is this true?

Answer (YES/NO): YES